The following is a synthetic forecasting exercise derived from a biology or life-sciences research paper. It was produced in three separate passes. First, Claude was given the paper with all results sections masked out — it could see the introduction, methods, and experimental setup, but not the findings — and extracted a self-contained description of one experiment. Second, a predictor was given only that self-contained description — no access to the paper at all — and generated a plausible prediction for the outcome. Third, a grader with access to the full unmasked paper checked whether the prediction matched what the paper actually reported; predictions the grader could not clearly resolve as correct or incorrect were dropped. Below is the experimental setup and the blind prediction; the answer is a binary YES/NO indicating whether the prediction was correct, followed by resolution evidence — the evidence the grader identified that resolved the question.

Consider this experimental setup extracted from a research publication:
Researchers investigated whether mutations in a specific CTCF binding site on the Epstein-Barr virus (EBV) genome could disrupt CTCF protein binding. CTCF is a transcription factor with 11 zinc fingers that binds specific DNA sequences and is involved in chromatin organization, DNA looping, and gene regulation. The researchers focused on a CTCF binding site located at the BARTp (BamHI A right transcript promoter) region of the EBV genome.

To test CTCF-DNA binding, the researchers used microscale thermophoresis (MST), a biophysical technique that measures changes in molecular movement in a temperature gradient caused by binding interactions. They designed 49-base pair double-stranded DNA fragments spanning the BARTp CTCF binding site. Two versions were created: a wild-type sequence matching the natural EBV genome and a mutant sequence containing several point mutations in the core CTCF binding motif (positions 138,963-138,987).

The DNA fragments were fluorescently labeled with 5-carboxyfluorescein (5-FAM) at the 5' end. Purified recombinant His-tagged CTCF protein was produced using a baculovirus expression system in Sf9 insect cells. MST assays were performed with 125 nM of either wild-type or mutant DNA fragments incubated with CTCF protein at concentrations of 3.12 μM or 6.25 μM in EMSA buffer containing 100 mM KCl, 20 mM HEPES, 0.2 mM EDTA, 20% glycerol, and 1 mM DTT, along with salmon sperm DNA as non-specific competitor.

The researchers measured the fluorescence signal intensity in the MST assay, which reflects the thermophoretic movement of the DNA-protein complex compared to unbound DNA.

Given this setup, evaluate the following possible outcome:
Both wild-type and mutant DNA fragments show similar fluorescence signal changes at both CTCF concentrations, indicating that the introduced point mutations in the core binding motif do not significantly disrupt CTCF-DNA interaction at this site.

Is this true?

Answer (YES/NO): NO